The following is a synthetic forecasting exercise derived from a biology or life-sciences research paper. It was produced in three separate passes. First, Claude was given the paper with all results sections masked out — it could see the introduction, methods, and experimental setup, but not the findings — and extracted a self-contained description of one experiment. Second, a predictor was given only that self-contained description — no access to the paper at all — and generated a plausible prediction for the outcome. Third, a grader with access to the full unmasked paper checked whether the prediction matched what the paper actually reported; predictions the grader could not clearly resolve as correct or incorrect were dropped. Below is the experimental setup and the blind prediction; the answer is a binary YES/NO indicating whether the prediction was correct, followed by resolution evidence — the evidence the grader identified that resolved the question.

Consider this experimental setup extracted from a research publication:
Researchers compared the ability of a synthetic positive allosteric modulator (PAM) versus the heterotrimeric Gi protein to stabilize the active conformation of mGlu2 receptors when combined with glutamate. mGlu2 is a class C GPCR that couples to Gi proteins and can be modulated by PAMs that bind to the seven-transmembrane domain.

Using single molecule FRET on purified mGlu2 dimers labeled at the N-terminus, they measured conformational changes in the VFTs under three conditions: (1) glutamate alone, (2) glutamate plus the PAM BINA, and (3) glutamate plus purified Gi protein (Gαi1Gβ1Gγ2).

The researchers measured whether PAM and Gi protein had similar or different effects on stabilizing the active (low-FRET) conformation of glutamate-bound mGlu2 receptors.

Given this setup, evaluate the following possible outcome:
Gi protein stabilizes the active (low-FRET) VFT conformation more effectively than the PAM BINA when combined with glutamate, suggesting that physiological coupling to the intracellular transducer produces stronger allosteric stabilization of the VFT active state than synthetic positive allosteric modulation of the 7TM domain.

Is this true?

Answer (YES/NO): NO